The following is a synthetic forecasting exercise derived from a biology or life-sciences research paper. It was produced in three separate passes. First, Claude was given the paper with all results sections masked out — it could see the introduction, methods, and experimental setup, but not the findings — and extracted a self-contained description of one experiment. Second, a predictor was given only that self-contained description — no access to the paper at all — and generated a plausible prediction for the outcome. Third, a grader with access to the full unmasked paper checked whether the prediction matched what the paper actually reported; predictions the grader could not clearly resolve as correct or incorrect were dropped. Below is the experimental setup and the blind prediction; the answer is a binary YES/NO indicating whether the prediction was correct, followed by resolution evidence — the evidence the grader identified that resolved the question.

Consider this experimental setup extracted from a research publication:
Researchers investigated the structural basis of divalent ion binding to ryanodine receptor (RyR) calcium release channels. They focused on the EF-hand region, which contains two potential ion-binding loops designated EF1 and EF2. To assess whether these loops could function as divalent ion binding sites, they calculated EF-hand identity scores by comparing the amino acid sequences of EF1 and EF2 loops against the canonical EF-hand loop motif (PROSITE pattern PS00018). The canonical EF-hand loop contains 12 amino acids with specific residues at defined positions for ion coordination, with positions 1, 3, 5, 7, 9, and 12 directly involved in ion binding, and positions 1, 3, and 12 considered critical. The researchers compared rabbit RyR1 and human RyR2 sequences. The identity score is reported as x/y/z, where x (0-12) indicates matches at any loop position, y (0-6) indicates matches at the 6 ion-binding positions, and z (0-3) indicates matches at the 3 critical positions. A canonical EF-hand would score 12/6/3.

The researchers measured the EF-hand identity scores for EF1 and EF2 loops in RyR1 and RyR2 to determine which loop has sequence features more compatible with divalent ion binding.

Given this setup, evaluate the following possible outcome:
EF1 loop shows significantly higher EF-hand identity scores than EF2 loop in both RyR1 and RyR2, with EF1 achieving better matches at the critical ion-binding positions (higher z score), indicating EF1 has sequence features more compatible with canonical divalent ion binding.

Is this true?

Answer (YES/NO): NO